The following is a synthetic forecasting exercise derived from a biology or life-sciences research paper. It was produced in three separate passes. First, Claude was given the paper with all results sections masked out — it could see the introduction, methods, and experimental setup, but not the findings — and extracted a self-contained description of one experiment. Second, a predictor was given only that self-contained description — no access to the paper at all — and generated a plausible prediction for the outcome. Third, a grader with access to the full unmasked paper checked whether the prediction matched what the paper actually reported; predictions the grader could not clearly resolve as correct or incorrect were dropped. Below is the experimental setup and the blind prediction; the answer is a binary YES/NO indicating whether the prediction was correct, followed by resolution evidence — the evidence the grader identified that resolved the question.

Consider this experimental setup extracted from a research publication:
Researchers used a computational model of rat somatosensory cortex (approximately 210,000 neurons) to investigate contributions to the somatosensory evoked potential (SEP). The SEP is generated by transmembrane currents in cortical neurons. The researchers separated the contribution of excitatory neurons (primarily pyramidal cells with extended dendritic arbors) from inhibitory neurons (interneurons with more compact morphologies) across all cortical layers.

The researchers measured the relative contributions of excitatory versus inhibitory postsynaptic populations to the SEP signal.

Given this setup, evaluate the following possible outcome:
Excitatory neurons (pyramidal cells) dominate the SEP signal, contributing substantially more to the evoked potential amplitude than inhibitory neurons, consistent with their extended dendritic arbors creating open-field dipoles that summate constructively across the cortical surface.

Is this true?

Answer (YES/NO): YES